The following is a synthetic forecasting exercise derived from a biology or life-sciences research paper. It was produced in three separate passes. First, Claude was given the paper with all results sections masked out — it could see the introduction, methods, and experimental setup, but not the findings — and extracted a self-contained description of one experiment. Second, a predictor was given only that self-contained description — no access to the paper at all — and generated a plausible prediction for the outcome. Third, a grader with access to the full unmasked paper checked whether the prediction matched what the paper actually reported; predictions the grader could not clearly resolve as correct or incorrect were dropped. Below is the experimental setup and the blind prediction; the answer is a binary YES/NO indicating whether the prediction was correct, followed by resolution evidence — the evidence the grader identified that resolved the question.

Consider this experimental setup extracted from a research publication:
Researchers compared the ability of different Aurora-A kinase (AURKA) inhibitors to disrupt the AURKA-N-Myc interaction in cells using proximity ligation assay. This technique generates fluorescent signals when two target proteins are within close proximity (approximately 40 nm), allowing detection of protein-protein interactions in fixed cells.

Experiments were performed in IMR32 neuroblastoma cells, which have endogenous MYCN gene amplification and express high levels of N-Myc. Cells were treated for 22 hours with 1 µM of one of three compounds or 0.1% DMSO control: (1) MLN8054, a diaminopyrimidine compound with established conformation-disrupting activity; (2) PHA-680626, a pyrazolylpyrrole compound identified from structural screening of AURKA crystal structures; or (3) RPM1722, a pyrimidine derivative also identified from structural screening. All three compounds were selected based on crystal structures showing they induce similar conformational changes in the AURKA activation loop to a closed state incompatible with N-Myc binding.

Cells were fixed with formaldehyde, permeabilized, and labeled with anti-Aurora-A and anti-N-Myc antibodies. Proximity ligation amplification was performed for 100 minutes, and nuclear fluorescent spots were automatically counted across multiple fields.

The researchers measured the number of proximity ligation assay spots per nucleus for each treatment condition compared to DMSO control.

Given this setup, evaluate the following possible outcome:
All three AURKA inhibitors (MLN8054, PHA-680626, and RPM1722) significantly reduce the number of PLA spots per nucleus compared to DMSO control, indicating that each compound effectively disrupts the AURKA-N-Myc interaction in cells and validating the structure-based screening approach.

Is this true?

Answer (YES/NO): NO